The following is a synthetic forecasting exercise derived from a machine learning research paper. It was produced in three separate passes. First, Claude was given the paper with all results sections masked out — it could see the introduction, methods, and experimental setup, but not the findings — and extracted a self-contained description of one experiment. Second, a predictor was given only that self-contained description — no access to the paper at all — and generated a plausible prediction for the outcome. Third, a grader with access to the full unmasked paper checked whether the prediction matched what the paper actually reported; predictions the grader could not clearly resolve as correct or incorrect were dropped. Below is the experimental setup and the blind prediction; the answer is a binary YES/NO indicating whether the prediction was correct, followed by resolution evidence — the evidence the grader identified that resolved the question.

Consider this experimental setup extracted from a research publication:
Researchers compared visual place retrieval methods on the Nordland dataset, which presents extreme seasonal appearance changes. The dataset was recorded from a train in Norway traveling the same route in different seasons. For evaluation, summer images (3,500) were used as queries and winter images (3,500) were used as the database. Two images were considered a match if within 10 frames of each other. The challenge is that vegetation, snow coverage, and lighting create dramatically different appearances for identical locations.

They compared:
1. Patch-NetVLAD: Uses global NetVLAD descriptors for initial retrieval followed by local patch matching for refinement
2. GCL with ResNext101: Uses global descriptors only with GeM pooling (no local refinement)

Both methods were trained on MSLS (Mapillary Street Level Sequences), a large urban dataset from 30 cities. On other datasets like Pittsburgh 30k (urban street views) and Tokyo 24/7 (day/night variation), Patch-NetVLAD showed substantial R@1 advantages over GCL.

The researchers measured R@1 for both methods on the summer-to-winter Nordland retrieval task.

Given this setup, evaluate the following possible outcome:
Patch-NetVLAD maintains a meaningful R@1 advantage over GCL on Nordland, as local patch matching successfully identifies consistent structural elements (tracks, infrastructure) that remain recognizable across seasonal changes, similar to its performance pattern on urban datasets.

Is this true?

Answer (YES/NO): NO